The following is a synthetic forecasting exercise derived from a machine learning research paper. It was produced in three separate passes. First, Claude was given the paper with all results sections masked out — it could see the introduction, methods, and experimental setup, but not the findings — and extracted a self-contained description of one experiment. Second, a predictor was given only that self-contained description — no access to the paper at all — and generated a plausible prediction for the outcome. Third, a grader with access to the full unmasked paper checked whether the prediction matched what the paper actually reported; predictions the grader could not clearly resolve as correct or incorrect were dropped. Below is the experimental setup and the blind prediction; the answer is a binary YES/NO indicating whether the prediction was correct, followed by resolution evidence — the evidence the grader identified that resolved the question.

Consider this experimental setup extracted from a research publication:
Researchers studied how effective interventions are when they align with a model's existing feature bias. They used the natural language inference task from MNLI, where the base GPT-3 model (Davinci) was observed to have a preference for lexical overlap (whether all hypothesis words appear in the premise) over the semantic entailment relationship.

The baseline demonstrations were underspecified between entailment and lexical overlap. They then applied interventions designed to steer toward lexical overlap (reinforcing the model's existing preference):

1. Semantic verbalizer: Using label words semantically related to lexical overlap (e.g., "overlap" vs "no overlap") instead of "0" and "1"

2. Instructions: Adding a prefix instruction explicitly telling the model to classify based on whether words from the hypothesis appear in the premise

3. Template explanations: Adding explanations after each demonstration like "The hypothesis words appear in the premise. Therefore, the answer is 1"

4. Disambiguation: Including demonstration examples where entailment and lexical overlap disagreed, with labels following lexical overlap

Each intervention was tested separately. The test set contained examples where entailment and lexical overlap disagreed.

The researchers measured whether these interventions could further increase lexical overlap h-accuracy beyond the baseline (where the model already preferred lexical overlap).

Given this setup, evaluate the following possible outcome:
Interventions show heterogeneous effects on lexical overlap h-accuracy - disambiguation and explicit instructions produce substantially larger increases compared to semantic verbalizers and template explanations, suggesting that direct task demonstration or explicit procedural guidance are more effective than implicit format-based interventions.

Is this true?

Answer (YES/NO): NO